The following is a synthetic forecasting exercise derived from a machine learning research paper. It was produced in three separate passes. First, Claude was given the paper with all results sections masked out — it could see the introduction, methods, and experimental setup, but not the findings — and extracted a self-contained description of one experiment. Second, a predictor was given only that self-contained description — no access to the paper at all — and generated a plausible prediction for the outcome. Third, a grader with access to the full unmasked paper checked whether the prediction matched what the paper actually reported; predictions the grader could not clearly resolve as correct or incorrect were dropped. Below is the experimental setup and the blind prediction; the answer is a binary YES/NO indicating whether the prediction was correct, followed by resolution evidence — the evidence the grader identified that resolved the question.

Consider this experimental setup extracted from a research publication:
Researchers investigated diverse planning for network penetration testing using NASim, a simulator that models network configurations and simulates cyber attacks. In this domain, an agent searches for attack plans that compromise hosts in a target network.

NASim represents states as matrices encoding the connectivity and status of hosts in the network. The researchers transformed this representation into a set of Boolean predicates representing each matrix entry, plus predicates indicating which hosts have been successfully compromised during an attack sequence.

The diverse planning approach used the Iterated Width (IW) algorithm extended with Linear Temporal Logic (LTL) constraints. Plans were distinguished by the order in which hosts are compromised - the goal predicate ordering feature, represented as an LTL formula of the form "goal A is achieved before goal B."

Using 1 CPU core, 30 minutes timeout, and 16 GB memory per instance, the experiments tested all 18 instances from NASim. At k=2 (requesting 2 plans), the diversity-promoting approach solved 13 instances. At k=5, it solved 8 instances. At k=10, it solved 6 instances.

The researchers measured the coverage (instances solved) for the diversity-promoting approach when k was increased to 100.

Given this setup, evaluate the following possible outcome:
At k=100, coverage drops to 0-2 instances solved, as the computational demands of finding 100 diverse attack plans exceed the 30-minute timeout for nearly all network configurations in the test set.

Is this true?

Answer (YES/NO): NO